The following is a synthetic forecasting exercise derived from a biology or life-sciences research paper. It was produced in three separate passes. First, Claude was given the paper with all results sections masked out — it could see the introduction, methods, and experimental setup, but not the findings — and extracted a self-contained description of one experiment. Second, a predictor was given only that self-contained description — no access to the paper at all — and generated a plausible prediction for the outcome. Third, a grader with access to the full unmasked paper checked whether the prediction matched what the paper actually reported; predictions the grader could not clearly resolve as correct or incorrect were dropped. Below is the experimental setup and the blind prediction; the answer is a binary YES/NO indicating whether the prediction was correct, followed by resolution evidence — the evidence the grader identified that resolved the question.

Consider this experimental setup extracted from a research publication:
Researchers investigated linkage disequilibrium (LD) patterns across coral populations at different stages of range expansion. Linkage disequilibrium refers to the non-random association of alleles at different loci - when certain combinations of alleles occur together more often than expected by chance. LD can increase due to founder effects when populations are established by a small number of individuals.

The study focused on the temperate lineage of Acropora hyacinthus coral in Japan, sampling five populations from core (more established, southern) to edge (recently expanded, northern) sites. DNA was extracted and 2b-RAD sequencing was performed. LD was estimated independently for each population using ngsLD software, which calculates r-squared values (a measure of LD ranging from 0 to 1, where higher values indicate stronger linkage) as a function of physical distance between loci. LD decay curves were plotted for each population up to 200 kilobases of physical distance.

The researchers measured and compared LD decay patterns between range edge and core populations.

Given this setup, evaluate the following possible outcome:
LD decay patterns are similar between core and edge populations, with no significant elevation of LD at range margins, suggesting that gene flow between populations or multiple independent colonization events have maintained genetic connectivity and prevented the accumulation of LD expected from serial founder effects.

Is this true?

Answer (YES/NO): YES